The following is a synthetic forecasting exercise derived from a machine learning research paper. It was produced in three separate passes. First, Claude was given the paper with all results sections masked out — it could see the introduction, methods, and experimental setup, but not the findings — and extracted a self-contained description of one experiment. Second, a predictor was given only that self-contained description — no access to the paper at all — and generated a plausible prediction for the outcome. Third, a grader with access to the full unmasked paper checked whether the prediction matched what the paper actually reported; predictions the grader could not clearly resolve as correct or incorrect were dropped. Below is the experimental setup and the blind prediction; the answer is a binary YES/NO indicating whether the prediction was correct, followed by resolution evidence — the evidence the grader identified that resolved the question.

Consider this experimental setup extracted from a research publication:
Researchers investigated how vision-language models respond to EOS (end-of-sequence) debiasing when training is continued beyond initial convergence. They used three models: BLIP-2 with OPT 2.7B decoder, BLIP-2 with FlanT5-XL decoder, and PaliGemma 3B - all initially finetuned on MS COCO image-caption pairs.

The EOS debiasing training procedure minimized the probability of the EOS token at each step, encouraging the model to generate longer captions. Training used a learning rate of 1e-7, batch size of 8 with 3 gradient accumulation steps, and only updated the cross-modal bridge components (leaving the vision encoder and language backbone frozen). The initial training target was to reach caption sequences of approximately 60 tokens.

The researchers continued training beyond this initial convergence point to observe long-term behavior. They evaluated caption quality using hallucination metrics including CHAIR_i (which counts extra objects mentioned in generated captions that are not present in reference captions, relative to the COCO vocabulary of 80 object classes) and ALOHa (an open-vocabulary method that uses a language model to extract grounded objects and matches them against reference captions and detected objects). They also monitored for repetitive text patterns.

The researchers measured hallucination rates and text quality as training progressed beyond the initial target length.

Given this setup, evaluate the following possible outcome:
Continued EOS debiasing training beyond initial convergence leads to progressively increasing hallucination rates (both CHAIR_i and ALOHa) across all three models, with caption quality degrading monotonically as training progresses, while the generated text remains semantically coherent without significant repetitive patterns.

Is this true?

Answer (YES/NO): NO